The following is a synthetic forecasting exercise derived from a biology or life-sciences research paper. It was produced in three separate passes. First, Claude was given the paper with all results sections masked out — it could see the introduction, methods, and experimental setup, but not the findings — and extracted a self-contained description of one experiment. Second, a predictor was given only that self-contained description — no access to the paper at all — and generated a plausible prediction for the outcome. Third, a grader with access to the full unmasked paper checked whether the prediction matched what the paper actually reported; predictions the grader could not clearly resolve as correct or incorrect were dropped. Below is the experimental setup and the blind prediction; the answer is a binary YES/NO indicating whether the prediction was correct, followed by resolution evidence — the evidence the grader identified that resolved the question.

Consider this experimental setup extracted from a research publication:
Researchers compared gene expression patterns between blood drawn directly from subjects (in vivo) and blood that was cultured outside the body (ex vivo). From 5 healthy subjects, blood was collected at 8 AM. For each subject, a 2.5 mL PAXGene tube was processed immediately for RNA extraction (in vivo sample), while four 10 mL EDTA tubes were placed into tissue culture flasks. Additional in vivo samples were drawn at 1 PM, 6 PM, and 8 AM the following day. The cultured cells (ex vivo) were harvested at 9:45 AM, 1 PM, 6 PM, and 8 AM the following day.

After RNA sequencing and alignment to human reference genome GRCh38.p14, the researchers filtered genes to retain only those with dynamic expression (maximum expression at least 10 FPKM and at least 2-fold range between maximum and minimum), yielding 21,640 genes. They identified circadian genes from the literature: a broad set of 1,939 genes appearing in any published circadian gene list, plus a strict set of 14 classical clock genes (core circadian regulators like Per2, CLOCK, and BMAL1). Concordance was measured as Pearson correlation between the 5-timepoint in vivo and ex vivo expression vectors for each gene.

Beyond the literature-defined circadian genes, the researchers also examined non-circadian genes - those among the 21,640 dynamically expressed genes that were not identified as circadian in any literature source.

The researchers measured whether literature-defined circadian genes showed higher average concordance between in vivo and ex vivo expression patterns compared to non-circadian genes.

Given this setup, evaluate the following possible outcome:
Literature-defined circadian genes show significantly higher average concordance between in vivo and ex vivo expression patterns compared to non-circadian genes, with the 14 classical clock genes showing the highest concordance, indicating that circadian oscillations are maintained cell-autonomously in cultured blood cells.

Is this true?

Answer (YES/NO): NO